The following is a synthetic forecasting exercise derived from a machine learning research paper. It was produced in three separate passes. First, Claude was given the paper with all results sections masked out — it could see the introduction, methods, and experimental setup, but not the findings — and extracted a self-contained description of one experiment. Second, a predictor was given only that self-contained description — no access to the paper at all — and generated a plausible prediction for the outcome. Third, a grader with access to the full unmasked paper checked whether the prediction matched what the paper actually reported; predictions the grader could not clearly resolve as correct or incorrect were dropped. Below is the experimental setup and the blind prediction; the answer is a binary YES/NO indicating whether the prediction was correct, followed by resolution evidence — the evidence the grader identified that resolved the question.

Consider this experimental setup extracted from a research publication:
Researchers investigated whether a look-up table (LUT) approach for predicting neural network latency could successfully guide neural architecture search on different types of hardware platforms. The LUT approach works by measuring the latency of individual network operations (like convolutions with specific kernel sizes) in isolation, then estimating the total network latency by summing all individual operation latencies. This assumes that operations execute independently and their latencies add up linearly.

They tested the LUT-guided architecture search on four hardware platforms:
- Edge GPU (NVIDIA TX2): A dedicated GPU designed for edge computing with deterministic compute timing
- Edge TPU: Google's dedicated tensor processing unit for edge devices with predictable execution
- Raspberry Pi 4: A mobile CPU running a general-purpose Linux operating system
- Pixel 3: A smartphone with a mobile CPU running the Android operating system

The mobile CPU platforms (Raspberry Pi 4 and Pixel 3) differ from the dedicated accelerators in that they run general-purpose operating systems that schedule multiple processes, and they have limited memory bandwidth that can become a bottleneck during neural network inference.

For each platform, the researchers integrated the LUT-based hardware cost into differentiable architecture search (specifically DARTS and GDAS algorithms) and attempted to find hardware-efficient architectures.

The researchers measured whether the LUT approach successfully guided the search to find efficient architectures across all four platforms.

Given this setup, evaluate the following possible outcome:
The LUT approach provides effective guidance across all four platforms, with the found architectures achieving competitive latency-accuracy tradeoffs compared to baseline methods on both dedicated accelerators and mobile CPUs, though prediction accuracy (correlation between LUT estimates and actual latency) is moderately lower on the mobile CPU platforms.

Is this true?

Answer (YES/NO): NO